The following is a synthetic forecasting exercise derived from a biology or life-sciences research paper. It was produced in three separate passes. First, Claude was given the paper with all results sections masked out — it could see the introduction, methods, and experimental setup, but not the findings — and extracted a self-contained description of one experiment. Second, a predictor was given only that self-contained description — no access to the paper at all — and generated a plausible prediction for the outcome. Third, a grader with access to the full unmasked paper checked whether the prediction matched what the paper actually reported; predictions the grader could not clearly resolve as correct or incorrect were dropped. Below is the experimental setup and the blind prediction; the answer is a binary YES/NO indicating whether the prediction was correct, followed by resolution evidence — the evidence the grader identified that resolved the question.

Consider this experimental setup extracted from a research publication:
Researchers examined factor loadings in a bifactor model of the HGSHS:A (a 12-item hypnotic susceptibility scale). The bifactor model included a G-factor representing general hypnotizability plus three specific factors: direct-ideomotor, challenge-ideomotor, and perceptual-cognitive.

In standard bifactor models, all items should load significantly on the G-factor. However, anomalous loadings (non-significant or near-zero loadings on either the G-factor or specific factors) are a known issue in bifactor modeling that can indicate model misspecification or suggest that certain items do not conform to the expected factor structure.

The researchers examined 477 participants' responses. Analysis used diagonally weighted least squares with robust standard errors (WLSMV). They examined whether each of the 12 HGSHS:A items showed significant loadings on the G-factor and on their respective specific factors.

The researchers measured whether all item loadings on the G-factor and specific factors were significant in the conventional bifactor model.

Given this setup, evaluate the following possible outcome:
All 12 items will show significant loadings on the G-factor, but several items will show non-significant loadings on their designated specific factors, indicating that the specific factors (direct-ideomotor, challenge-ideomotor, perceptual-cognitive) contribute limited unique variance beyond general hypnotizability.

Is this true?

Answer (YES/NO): NO